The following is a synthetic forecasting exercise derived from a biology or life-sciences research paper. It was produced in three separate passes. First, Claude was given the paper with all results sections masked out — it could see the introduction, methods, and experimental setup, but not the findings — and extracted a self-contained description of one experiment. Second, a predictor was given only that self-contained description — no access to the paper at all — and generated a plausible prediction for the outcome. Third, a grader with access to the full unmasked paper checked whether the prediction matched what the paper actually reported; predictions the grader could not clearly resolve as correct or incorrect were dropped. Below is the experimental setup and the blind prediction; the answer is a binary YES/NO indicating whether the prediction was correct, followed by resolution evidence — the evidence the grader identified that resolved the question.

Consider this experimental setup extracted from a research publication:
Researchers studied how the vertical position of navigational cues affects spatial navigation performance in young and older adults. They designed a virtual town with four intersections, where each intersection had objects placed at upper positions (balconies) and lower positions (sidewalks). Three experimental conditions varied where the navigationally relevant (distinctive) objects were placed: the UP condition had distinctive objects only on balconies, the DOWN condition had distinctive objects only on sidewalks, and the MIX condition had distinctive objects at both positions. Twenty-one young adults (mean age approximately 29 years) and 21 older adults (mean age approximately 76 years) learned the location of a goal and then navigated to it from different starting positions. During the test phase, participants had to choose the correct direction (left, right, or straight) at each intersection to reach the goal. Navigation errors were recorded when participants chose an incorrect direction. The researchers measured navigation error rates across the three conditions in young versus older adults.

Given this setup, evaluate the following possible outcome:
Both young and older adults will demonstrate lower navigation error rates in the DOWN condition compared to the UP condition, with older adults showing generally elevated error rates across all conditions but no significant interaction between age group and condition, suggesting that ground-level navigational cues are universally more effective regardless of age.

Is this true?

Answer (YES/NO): NO